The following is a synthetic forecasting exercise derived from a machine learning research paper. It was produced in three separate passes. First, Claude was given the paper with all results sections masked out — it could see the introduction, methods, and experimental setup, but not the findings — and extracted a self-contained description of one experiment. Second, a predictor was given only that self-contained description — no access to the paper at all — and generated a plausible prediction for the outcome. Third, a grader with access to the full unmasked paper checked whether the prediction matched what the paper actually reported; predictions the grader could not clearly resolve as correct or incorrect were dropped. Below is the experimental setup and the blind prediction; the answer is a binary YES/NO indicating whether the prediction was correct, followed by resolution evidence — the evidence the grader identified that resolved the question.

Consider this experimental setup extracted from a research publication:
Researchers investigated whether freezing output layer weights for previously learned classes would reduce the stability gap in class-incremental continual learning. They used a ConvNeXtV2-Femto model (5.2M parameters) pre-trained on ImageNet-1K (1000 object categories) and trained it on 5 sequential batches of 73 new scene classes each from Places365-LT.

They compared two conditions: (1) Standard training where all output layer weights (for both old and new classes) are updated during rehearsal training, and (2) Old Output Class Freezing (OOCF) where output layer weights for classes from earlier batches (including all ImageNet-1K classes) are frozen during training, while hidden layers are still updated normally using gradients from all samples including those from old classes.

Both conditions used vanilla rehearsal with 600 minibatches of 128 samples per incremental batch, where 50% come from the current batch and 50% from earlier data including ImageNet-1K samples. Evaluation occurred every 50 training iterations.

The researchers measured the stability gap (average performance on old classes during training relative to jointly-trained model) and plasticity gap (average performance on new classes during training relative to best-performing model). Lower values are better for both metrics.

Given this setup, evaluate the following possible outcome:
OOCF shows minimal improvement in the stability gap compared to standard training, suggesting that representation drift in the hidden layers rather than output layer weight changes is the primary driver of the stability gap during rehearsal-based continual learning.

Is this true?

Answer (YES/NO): NO